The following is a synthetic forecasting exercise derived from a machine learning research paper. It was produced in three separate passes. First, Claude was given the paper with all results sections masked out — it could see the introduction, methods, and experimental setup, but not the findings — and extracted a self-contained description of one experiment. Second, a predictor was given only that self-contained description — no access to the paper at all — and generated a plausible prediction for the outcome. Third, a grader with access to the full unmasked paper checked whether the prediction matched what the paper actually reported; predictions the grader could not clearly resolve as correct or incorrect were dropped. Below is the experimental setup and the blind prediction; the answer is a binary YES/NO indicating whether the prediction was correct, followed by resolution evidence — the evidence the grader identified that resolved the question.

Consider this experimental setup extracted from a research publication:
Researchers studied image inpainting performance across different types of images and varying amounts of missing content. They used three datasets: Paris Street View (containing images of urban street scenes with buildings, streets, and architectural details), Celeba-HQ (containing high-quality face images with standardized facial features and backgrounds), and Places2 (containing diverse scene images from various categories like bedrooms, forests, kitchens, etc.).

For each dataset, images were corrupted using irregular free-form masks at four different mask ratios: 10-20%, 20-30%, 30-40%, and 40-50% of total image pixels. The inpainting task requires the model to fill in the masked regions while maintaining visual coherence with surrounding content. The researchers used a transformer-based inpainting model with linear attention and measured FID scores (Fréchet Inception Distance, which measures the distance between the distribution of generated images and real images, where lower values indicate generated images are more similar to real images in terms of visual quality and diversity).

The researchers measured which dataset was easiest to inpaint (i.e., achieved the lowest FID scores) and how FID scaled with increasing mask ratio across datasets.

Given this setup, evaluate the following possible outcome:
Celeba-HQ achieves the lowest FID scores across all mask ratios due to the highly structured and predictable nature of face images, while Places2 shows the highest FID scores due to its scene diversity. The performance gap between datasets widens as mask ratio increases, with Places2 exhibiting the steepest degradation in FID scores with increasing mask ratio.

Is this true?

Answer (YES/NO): NO